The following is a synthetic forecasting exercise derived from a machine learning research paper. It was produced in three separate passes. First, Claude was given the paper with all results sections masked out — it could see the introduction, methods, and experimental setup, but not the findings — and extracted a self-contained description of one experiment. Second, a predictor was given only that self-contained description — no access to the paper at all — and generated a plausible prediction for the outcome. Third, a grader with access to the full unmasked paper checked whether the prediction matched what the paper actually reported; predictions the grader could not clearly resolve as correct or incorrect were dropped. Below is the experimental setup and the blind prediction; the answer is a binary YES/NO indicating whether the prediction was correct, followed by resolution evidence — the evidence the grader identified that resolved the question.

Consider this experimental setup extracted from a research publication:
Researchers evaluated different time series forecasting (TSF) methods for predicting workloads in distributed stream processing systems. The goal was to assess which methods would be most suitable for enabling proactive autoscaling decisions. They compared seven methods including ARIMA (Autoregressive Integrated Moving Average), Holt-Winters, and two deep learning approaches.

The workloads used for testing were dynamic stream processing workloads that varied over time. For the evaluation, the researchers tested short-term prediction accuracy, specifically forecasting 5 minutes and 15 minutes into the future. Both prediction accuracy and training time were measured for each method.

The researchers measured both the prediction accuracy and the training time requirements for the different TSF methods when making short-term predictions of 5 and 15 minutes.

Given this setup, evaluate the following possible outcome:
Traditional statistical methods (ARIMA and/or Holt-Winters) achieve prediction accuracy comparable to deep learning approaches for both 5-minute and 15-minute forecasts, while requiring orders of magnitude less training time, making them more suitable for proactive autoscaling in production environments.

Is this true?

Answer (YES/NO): NO